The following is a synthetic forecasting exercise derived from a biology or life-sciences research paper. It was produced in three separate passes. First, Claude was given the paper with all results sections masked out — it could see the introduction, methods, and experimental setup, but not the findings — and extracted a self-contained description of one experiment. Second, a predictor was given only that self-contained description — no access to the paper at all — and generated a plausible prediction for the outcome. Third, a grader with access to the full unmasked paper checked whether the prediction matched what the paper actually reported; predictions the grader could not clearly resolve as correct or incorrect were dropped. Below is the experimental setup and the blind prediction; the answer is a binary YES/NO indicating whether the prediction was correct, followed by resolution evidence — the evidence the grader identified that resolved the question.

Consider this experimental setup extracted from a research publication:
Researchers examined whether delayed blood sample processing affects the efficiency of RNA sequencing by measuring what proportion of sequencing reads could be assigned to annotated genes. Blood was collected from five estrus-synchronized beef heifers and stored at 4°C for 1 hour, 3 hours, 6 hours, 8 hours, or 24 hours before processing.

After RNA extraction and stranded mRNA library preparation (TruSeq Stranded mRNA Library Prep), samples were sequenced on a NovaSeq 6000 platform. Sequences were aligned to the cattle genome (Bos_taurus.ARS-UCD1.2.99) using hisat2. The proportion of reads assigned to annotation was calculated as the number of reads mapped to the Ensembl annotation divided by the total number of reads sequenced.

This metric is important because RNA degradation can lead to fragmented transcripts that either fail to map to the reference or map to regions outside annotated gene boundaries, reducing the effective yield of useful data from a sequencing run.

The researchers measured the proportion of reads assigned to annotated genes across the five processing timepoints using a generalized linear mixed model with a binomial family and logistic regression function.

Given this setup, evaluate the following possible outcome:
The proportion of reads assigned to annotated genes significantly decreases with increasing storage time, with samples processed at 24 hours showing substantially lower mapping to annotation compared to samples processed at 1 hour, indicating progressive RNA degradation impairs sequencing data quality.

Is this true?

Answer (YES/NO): NO